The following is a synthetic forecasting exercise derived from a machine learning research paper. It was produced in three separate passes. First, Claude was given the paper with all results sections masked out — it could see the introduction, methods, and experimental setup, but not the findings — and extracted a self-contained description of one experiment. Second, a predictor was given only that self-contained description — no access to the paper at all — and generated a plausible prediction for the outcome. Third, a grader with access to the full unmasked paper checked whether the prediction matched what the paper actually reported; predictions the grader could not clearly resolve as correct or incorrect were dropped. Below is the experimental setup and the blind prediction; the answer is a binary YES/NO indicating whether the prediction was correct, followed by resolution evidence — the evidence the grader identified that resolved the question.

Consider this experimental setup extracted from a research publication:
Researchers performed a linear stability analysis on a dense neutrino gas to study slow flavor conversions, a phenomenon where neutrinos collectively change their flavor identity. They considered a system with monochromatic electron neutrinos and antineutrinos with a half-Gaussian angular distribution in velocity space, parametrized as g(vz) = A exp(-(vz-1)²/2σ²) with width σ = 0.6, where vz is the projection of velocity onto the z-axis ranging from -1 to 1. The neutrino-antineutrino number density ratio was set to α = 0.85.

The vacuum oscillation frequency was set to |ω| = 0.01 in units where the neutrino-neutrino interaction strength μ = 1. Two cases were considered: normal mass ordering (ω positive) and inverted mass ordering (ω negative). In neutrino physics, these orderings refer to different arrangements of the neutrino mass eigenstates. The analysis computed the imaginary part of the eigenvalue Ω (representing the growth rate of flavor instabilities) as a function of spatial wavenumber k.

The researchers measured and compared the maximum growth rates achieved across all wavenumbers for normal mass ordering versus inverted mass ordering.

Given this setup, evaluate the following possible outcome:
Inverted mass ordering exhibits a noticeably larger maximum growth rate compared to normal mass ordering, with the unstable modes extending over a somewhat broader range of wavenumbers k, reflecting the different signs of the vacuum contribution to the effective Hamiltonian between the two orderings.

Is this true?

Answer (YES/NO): YES